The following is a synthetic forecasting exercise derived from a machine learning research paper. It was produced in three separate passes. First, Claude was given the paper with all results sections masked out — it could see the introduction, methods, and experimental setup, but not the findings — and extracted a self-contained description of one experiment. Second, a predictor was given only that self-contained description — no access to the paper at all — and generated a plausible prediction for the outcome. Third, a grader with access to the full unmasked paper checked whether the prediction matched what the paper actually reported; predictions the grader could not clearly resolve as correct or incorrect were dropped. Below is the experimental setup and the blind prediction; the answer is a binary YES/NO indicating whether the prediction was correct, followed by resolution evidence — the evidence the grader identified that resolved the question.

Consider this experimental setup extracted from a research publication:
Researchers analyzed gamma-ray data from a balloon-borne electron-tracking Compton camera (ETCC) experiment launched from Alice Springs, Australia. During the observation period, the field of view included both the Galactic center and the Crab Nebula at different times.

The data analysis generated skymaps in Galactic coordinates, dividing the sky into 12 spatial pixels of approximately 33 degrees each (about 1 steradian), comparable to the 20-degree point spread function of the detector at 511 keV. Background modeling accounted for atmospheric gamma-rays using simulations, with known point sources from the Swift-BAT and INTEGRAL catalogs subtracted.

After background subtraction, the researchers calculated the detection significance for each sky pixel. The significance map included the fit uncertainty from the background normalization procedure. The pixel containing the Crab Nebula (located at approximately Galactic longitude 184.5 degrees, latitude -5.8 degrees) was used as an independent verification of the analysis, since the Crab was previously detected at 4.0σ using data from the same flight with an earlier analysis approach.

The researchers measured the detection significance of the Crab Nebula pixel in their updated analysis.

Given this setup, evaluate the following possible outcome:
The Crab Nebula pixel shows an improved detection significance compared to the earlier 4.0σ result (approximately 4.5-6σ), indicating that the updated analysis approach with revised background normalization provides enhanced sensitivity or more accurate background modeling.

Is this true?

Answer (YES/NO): NO